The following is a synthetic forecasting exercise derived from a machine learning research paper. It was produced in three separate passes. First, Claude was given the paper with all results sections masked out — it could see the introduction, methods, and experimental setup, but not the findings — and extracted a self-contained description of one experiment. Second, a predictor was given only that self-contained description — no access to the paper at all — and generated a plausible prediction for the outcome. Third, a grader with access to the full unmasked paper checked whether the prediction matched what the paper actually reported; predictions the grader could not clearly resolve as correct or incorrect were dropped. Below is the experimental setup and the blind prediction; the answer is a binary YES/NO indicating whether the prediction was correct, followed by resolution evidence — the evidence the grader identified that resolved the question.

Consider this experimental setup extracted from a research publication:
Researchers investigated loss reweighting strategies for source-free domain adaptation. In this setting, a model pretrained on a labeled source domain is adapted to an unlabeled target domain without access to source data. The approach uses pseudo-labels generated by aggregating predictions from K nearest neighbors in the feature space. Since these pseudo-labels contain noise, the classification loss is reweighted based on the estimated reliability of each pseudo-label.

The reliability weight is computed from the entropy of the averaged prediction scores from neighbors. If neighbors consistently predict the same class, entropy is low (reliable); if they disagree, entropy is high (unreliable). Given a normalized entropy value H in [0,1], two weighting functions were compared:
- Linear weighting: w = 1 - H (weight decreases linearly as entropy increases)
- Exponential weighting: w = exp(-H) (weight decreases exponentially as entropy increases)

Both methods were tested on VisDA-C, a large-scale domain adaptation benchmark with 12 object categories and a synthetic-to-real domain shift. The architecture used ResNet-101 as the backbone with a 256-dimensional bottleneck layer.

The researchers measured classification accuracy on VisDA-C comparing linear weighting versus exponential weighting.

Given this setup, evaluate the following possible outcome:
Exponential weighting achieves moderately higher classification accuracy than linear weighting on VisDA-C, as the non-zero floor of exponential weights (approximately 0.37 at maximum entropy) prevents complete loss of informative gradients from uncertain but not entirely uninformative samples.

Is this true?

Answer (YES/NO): NO